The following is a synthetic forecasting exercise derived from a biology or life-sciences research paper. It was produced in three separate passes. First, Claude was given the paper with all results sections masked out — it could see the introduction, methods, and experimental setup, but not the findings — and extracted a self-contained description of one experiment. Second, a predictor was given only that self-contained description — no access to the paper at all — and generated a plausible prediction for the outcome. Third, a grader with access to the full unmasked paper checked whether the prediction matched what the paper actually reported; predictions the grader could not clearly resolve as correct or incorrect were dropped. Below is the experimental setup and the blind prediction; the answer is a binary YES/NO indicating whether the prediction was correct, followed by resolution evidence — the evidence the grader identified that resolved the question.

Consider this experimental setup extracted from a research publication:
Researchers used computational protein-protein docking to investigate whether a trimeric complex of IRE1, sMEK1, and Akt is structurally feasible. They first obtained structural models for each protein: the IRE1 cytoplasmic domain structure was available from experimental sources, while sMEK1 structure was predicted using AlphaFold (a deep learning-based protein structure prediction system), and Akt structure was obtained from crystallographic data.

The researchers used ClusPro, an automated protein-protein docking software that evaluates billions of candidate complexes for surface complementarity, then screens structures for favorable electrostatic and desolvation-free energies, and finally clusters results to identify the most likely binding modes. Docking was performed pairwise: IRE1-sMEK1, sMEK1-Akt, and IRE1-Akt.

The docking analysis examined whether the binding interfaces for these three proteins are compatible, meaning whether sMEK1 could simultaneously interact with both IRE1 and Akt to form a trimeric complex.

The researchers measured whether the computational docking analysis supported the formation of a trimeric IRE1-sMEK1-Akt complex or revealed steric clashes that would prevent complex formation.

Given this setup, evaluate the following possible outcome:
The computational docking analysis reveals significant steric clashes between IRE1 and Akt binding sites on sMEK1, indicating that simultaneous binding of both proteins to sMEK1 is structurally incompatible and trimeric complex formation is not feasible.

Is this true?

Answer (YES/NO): NO